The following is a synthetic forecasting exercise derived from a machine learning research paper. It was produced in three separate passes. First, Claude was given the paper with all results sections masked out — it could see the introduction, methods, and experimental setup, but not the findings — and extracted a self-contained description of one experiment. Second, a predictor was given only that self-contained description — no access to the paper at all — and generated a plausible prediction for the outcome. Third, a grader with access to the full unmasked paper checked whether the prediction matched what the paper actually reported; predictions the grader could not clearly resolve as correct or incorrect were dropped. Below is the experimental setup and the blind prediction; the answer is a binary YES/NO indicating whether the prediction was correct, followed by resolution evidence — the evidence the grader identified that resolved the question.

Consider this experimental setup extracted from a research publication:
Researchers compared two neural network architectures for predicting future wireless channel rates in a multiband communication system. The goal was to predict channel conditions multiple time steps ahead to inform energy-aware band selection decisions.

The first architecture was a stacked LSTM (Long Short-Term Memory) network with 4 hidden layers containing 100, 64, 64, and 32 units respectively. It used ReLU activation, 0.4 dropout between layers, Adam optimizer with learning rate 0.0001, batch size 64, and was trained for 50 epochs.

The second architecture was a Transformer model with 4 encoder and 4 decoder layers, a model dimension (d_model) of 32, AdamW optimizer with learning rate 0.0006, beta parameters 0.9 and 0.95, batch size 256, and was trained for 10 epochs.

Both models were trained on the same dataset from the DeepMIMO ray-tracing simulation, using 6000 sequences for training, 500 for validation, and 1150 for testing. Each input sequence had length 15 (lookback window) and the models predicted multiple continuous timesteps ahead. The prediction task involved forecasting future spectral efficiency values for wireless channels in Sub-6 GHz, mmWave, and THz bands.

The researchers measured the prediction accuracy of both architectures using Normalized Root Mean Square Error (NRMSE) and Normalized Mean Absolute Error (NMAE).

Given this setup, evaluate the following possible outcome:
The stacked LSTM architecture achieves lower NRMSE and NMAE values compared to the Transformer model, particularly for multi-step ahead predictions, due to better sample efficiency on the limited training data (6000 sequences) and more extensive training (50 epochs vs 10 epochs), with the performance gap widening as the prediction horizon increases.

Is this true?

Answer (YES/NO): NO